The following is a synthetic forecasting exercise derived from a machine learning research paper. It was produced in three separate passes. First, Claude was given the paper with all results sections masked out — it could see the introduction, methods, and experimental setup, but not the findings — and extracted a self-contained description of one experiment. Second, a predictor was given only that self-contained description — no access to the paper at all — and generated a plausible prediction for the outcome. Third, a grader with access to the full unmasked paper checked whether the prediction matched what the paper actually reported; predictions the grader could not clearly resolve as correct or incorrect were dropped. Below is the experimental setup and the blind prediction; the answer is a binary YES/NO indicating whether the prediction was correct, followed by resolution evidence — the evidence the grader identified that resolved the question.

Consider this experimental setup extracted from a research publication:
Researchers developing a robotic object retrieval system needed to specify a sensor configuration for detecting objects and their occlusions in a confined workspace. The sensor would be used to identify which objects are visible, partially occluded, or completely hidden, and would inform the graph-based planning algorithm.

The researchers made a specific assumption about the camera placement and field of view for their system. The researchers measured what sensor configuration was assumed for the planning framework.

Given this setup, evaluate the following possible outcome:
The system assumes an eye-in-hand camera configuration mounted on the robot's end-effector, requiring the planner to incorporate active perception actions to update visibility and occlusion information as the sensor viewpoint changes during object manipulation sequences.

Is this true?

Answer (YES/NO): NO